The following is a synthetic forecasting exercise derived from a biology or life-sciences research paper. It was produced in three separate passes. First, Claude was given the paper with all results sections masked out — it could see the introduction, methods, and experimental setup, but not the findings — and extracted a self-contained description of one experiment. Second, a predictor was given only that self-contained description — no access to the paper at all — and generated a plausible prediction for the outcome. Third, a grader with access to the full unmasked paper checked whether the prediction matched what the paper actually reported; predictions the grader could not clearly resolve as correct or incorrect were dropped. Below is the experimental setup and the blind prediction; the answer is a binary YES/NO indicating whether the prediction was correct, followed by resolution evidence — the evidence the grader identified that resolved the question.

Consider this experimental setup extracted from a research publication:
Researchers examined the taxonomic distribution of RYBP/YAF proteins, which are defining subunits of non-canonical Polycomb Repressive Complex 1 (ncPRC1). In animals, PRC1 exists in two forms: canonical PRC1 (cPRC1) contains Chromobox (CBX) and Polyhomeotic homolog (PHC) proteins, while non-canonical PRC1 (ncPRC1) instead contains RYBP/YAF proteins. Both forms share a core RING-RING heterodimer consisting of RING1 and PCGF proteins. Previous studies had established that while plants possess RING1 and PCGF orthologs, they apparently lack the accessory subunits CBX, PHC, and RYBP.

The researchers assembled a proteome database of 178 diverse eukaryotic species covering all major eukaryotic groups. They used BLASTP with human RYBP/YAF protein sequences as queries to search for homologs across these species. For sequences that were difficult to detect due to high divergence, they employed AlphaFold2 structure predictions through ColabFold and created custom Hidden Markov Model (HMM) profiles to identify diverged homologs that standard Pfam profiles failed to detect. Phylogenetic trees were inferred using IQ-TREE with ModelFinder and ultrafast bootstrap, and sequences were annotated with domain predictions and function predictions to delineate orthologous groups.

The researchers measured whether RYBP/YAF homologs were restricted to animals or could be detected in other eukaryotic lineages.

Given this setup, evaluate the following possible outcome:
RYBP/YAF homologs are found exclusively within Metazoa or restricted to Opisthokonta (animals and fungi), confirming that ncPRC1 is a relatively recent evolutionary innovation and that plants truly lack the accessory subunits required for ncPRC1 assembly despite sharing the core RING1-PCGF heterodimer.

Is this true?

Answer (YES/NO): NO